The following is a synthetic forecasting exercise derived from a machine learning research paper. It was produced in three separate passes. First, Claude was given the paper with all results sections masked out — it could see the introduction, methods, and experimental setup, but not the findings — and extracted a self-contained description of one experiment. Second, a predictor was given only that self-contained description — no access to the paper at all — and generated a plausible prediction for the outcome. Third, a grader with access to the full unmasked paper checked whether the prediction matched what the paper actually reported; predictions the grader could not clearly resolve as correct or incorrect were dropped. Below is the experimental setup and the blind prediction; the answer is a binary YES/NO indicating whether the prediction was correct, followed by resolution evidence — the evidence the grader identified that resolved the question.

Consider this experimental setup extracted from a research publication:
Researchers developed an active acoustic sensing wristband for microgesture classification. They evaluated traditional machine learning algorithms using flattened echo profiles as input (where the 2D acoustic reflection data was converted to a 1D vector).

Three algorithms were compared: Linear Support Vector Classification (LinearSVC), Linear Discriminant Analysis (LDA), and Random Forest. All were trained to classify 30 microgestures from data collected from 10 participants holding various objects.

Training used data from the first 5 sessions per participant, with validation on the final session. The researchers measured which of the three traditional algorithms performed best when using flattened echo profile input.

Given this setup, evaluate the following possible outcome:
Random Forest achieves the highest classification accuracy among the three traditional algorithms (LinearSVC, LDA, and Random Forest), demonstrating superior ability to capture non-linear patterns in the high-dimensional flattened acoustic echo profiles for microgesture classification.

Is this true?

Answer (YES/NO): YES